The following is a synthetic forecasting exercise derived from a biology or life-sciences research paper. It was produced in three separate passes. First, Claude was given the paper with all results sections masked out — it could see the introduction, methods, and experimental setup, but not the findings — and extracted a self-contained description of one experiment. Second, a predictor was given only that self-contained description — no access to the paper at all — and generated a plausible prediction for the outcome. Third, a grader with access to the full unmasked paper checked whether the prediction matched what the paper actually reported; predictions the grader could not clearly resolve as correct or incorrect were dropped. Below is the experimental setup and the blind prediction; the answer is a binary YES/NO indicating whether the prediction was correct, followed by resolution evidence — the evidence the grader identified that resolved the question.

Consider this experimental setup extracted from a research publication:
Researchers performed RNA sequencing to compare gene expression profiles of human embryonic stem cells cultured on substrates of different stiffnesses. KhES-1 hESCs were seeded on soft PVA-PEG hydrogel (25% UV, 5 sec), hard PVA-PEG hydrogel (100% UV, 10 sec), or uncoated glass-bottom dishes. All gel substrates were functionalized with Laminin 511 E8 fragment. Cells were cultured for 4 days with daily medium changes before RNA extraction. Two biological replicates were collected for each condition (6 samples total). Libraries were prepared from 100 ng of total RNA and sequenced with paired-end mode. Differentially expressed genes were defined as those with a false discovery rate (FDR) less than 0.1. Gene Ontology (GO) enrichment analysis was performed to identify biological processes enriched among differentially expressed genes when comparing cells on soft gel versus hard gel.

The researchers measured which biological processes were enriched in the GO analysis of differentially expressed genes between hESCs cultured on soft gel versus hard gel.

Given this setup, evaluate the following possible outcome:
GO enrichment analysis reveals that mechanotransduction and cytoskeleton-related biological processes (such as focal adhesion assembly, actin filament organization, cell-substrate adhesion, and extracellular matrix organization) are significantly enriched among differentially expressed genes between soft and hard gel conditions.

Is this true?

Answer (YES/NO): NO